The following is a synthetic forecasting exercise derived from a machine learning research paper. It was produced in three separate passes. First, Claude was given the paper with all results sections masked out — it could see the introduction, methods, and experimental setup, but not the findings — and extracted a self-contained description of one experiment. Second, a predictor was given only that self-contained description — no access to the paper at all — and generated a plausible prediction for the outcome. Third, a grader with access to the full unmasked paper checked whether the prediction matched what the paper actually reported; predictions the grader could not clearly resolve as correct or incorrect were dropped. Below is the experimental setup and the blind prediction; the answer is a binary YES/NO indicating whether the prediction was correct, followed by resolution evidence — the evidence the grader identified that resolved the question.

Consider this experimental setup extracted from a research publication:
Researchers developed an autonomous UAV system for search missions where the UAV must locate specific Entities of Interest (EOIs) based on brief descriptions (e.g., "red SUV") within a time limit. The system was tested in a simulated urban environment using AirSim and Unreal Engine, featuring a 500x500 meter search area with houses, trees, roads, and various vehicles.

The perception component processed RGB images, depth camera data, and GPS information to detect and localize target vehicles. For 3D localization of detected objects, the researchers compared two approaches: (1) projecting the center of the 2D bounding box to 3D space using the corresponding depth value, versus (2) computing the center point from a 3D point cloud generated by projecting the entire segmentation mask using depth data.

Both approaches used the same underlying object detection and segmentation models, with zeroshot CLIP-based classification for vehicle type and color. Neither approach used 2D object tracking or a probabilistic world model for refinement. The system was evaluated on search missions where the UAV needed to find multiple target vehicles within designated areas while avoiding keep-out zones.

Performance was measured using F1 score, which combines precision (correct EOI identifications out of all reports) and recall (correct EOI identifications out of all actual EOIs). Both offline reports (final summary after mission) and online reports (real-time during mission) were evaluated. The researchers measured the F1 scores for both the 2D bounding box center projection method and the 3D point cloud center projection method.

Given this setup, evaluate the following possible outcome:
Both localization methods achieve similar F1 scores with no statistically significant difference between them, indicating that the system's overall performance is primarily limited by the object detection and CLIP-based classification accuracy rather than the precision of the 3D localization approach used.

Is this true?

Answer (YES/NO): NO